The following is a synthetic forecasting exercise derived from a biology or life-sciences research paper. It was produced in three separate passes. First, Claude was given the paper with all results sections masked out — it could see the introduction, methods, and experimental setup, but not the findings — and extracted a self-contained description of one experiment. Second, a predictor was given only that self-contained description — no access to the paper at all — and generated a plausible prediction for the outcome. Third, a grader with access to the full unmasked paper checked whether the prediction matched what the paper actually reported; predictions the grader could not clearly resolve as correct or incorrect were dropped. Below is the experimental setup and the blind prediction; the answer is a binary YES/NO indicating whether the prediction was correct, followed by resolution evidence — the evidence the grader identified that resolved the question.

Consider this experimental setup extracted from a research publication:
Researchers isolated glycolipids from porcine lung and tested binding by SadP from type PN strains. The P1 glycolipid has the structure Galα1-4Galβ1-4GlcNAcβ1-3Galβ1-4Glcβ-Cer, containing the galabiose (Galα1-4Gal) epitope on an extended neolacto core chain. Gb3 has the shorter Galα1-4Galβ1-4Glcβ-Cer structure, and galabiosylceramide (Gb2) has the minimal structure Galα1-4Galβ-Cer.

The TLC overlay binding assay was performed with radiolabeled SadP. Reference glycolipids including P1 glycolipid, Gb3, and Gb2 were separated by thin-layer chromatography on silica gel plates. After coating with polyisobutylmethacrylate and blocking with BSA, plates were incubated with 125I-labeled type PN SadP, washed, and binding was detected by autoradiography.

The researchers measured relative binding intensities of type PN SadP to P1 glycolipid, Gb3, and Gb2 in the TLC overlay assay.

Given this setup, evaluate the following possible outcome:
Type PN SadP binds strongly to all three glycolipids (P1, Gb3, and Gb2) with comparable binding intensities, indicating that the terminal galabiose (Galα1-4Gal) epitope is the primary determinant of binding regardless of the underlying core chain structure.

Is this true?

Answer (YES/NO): NO